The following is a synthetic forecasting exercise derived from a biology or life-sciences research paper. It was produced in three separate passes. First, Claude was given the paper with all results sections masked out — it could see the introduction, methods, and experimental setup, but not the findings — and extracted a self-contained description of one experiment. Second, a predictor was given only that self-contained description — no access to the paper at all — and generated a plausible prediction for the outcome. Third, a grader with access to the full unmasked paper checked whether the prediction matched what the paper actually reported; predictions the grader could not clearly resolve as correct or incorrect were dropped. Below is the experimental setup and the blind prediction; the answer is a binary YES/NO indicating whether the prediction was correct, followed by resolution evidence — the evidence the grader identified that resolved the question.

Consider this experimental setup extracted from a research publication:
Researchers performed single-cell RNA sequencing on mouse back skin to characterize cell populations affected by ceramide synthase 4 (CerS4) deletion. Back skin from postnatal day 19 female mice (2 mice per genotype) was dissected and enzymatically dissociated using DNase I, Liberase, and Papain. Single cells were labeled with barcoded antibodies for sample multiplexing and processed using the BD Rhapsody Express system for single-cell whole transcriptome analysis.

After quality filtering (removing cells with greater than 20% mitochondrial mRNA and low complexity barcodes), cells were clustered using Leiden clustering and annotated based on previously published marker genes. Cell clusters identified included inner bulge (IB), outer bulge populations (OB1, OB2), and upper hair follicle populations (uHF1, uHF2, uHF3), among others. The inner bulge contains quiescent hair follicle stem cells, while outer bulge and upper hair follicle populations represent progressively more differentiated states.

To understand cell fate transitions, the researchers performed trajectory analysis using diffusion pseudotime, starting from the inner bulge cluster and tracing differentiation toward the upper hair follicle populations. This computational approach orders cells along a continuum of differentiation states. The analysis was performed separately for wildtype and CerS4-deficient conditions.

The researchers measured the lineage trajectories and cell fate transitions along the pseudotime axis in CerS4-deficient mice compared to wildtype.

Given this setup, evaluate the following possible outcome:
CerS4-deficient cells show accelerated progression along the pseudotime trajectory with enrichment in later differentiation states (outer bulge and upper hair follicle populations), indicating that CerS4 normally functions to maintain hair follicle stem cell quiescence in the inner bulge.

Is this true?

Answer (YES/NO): NO